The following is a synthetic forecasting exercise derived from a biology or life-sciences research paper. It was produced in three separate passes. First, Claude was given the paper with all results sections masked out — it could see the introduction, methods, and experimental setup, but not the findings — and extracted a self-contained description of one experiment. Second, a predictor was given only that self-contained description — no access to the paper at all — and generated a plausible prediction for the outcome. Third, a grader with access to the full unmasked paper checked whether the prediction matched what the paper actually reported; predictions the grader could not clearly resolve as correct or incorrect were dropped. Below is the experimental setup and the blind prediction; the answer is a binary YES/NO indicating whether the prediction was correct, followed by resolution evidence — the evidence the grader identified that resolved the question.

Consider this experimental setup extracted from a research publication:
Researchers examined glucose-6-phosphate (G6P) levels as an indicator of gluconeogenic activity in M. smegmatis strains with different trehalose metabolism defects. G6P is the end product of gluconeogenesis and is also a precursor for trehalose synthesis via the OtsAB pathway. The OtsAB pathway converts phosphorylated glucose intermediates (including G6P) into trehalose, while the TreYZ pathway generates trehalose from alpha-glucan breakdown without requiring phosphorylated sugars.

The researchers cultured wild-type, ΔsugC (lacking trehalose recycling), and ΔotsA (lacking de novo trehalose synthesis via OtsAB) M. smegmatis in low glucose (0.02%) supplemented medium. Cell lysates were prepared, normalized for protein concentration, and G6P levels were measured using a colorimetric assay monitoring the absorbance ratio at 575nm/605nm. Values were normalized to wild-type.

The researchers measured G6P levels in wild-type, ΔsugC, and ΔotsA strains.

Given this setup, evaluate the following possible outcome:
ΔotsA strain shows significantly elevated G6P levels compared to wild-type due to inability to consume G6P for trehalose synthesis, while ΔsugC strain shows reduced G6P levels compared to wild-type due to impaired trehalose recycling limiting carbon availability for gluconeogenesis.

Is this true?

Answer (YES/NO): NO